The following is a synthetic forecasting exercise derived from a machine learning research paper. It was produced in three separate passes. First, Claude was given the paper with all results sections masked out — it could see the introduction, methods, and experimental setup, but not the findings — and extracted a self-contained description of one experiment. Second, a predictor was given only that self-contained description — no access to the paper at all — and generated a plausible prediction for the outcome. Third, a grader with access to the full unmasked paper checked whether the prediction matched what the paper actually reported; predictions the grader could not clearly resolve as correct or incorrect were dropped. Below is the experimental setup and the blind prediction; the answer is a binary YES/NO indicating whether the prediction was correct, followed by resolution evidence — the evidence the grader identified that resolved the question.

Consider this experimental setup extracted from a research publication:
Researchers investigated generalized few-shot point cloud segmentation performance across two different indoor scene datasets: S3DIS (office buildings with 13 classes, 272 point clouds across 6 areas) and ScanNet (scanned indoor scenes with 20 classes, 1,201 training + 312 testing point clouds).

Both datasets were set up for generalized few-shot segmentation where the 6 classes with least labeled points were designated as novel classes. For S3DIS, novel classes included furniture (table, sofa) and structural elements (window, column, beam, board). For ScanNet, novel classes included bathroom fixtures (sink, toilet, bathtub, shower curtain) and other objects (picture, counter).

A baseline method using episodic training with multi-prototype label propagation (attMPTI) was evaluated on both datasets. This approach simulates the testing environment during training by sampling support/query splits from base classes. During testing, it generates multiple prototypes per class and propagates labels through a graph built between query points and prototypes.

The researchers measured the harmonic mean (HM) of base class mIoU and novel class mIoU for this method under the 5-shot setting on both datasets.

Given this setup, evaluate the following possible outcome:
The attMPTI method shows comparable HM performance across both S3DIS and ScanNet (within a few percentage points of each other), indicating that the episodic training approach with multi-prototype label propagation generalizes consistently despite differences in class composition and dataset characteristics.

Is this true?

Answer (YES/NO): NO